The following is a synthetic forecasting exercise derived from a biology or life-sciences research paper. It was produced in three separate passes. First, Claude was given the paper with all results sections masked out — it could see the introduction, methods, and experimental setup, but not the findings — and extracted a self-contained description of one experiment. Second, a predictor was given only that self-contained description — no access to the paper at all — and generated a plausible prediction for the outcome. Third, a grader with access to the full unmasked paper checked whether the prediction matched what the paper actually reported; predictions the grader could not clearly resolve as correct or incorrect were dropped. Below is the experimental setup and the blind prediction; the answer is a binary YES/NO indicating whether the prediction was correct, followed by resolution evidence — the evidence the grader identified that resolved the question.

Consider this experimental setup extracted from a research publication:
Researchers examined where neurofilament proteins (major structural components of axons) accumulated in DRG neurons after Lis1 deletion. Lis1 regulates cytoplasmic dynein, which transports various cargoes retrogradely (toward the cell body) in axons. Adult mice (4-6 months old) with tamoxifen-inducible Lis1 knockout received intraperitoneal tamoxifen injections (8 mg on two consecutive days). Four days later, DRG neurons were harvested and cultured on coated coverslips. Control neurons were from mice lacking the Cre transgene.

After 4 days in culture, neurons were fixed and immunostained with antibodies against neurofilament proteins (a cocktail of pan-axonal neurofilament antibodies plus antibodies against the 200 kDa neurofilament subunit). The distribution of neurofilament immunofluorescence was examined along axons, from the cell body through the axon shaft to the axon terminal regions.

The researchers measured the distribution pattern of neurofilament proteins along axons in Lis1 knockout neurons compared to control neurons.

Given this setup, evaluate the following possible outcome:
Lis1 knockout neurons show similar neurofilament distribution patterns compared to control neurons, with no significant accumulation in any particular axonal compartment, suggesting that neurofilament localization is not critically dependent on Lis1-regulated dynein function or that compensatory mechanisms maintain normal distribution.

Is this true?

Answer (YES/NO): NO